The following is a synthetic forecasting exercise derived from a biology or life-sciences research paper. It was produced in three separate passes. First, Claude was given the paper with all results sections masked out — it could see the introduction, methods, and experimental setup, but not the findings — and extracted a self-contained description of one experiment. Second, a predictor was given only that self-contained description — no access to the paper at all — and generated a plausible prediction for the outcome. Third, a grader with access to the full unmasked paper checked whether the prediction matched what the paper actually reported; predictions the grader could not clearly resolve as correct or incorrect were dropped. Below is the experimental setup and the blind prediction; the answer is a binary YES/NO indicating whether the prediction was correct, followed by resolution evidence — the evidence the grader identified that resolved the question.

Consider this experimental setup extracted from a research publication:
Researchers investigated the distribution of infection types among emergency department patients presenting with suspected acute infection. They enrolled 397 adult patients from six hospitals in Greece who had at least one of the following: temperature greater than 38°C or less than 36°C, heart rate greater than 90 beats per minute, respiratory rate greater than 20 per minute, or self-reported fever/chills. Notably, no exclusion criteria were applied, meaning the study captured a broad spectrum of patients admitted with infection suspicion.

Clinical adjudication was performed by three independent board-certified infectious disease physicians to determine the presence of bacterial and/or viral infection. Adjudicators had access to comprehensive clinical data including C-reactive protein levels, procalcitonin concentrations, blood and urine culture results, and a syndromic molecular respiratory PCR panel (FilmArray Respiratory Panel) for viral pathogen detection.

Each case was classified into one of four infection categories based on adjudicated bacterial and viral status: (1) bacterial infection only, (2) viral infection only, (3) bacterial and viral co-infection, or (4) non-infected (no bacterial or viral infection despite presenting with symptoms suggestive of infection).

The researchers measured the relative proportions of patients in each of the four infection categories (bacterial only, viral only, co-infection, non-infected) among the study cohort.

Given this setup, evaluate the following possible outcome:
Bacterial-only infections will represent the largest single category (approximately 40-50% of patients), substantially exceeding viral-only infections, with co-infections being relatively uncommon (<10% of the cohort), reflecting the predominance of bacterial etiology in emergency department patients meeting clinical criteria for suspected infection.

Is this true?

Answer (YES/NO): NO